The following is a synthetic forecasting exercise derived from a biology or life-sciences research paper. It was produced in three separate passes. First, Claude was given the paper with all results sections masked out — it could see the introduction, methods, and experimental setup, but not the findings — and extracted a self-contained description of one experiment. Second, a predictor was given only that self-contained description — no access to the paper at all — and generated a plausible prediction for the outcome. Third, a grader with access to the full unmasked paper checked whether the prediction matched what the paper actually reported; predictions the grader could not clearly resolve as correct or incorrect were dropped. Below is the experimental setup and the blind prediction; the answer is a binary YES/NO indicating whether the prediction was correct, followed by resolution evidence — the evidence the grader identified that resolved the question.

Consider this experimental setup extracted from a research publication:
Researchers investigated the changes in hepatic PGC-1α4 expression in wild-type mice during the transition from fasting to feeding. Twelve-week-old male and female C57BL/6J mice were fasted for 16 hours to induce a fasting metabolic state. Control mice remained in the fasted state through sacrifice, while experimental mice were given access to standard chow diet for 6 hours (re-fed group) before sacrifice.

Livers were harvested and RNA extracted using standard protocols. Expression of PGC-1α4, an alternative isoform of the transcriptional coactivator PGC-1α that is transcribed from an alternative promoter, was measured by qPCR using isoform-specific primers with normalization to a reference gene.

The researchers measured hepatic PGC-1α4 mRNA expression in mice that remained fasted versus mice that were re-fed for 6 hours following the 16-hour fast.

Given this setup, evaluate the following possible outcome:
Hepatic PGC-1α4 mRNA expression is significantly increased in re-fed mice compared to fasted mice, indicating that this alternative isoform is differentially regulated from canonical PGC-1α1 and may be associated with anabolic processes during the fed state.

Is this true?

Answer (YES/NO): NO